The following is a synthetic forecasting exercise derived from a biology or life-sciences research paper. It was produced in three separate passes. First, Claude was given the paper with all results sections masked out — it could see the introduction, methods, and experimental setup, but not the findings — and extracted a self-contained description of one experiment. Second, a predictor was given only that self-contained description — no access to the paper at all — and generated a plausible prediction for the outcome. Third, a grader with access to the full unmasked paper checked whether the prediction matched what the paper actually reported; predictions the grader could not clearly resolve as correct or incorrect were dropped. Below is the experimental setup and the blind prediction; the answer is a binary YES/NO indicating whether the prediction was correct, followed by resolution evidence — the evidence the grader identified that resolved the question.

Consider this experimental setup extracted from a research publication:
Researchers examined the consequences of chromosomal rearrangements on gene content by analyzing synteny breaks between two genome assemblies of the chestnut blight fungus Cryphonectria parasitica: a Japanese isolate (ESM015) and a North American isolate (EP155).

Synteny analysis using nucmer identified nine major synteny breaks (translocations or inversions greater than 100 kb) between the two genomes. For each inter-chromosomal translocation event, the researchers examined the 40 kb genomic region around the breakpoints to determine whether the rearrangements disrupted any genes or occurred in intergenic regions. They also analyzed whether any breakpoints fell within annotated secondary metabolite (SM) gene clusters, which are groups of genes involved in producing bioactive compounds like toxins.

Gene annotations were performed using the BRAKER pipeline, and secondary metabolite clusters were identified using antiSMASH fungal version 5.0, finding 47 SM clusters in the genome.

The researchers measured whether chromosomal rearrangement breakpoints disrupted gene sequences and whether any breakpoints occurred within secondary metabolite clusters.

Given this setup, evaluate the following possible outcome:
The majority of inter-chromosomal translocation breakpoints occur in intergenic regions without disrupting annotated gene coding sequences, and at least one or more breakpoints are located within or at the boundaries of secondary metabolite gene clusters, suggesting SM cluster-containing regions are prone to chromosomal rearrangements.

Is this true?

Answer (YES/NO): NO